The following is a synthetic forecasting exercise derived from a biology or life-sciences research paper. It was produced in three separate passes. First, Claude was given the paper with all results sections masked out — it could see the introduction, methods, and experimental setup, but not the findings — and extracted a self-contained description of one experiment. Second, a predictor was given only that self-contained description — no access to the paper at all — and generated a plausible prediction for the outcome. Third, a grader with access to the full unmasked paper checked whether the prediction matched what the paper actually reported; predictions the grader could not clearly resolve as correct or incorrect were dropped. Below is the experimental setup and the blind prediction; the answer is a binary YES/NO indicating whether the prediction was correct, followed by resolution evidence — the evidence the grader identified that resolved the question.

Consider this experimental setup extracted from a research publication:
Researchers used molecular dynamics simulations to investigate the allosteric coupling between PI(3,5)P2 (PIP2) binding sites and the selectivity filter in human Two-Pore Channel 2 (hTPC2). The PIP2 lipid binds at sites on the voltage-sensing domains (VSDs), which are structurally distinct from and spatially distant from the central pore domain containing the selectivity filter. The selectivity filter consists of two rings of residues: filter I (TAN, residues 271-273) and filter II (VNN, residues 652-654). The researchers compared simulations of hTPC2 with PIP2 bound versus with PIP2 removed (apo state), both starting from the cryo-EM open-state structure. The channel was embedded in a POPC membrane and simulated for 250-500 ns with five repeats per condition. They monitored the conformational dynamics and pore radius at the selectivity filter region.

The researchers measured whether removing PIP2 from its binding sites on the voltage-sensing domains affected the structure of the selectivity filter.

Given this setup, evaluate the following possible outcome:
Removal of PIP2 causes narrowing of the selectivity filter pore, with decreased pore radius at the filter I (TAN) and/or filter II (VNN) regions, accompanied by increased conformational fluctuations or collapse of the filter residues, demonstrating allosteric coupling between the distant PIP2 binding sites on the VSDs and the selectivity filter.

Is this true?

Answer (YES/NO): NO